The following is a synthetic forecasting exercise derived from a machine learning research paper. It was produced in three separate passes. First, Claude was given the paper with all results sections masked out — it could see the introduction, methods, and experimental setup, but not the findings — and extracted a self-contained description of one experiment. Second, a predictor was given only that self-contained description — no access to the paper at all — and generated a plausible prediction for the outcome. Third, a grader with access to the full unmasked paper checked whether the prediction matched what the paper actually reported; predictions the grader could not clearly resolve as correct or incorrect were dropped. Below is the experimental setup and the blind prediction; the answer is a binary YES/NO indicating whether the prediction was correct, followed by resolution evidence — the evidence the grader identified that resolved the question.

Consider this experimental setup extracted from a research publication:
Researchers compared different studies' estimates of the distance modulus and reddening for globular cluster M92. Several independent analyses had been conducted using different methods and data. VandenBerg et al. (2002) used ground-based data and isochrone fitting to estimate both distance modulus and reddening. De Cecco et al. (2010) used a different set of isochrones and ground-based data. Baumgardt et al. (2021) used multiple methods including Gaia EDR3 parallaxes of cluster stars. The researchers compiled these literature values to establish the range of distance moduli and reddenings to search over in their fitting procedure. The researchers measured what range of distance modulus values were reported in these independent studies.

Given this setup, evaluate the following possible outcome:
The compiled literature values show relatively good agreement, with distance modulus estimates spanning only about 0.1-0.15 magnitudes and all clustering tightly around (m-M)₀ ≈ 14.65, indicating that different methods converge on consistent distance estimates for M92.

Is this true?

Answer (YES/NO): NO